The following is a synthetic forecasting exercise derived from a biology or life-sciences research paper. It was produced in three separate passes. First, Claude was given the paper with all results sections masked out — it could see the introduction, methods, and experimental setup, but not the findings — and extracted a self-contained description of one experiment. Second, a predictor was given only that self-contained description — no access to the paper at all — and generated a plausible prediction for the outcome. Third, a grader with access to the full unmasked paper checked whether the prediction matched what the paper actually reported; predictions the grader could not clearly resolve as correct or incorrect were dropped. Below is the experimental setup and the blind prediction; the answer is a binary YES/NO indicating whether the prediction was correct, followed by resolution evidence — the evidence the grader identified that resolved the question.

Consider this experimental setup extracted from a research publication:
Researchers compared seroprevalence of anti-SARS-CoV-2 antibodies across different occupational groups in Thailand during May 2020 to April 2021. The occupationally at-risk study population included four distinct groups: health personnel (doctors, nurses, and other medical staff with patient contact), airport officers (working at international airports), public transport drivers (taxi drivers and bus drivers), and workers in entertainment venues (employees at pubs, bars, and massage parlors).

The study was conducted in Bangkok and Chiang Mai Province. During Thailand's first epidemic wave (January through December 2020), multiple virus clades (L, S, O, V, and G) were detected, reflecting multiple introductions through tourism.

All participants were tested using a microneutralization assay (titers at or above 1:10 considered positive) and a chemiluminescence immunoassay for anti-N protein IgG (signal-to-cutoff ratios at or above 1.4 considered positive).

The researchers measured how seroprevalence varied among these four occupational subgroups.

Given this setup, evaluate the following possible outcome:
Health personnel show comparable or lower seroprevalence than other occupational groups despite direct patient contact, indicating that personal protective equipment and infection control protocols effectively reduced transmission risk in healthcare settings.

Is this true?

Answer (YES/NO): YES